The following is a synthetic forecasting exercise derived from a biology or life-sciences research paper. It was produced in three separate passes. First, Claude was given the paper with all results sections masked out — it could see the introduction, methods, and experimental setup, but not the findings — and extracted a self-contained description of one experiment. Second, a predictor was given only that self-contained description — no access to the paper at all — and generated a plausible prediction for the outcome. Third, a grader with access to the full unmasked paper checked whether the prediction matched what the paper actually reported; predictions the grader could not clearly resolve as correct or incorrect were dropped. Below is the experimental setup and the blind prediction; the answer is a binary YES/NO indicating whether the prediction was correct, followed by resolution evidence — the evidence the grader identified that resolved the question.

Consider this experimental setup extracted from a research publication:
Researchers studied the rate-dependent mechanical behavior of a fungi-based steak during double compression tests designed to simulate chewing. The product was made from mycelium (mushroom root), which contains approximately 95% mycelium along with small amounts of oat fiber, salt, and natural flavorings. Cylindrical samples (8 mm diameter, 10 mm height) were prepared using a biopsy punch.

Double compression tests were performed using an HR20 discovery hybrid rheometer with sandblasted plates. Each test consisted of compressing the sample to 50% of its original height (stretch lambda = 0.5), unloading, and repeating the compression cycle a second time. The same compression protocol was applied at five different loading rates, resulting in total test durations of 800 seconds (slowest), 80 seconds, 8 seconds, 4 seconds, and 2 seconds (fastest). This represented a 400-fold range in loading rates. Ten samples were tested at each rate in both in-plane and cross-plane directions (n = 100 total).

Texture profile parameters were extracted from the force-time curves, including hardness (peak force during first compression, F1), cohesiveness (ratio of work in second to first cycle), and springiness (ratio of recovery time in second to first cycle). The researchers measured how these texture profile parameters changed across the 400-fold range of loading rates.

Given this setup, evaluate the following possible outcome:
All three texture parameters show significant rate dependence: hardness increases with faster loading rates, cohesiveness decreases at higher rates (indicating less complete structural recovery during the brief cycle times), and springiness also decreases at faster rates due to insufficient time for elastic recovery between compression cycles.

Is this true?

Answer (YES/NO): NO